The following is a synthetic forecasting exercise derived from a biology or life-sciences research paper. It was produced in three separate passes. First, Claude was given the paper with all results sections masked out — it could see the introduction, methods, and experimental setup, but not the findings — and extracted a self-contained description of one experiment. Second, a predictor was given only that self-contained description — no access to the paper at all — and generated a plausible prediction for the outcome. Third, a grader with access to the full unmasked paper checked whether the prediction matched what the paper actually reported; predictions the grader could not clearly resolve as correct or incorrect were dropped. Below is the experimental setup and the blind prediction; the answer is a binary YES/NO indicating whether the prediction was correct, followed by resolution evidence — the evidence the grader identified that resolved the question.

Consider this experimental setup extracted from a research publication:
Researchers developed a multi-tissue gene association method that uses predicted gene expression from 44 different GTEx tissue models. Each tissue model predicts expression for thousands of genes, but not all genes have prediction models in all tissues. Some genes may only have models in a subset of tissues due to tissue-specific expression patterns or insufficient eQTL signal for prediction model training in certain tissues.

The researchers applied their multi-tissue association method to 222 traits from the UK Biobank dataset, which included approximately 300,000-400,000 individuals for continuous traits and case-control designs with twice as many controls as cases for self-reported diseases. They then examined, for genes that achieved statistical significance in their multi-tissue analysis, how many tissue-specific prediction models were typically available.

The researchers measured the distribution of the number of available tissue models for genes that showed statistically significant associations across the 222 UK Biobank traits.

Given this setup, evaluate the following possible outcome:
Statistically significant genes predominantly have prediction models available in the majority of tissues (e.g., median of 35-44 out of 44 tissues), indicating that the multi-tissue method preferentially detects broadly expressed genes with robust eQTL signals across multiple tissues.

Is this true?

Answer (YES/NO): NO